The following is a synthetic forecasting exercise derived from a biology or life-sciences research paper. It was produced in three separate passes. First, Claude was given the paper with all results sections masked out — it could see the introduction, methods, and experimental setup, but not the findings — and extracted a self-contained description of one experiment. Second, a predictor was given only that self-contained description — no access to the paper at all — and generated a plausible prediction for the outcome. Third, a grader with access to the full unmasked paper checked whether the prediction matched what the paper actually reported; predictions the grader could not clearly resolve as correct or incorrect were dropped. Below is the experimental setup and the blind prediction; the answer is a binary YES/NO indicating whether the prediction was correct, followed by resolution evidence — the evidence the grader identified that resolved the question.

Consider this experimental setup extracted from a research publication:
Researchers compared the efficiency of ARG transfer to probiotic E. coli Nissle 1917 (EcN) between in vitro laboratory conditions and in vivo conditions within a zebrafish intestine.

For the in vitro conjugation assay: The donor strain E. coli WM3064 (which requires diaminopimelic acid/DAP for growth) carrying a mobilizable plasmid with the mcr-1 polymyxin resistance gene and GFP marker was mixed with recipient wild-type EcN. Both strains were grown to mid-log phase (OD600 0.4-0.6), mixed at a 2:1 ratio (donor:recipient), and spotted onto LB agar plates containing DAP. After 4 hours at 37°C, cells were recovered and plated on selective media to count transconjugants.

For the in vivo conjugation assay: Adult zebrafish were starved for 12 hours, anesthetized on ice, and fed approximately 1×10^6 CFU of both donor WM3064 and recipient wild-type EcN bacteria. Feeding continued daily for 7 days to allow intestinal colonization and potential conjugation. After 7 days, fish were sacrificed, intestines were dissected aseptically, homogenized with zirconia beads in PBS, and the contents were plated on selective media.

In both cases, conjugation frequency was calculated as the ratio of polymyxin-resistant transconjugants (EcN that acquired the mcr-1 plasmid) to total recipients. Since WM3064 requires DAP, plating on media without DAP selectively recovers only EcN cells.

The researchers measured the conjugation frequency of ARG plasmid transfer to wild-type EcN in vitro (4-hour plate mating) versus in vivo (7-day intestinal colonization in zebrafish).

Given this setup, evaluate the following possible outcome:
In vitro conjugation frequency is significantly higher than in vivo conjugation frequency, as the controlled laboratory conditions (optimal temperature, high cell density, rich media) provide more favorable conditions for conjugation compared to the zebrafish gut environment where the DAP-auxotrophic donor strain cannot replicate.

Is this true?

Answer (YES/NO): YES